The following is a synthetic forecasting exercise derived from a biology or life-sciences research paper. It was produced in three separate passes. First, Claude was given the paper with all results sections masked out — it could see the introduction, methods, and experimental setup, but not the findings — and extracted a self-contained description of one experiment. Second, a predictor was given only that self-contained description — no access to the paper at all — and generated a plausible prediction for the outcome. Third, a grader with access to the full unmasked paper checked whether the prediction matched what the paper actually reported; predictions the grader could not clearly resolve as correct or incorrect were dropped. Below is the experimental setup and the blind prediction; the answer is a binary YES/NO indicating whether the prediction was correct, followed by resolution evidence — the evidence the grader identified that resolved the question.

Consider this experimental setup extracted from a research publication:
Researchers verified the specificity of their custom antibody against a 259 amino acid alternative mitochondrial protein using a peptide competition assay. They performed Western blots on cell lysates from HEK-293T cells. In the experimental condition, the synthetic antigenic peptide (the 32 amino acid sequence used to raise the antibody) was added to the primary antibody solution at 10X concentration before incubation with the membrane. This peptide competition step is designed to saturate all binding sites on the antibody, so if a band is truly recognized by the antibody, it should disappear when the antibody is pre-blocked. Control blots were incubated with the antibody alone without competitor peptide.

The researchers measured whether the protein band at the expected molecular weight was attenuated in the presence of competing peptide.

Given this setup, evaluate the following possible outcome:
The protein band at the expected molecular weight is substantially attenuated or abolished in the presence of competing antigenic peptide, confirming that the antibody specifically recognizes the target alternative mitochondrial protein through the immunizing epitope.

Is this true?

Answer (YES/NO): YES